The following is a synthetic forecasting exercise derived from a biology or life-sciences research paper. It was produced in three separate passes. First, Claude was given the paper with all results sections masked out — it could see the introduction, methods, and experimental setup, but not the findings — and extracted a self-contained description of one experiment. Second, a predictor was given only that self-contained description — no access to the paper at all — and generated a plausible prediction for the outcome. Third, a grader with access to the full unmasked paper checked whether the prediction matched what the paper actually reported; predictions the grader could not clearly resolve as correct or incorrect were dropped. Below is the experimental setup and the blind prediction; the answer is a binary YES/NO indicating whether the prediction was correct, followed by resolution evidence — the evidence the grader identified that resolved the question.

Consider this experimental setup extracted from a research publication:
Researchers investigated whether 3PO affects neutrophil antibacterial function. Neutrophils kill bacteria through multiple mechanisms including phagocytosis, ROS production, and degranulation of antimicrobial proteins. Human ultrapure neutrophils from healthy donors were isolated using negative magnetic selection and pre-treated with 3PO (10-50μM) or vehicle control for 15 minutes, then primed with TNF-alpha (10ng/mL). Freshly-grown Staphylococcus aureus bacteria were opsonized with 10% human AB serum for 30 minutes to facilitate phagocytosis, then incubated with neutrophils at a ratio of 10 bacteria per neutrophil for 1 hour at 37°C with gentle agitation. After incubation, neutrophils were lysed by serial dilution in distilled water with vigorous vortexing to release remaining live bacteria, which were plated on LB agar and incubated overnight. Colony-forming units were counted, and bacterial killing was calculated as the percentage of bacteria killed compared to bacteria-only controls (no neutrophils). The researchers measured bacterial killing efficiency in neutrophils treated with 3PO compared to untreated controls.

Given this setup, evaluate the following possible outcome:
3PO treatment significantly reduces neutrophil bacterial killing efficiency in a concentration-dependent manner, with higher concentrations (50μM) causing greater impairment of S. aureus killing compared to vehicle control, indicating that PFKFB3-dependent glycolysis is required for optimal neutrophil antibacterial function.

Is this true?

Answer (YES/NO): NO